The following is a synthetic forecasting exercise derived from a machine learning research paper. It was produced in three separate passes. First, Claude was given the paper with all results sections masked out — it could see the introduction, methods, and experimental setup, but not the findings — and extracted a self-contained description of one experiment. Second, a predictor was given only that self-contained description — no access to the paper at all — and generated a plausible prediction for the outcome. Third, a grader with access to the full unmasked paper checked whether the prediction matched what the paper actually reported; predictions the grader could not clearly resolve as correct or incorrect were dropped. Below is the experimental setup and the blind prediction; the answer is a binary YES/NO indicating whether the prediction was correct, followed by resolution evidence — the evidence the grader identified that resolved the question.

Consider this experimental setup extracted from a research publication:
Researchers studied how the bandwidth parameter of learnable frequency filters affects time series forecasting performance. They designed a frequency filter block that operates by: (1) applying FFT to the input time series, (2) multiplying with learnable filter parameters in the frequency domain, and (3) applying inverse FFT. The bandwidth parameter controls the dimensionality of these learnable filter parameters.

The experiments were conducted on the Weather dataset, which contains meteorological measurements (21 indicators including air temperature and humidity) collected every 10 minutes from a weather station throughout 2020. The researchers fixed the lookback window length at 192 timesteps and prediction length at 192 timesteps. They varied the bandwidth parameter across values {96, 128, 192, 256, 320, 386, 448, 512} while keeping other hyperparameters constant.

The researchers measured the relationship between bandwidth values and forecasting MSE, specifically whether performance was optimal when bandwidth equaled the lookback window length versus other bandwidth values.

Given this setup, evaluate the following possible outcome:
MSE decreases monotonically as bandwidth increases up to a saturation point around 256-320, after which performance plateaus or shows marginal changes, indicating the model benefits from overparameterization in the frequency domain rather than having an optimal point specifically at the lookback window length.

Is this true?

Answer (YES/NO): NO